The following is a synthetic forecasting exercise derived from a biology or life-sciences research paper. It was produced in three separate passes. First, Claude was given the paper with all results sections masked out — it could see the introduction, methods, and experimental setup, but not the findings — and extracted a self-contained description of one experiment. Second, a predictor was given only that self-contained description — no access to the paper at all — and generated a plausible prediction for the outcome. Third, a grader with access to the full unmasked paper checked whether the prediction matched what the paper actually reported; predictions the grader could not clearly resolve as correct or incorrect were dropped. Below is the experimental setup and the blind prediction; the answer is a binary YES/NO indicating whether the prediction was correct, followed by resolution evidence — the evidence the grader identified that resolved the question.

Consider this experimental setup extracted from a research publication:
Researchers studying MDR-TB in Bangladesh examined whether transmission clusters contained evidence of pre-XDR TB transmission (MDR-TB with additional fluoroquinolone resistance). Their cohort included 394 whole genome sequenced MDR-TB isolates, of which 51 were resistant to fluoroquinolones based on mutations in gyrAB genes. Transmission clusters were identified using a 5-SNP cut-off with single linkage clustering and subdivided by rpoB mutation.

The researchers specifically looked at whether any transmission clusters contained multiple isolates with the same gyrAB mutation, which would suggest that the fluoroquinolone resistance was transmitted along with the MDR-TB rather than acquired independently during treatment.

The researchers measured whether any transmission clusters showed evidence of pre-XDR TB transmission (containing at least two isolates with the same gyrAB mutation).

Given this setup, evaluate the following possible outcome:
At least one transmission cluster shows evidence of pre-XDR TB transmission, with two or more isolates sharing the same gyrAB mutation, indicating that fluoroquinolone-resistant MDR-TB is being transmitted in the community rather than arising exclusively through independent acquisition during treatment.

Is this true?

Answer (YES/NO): YES